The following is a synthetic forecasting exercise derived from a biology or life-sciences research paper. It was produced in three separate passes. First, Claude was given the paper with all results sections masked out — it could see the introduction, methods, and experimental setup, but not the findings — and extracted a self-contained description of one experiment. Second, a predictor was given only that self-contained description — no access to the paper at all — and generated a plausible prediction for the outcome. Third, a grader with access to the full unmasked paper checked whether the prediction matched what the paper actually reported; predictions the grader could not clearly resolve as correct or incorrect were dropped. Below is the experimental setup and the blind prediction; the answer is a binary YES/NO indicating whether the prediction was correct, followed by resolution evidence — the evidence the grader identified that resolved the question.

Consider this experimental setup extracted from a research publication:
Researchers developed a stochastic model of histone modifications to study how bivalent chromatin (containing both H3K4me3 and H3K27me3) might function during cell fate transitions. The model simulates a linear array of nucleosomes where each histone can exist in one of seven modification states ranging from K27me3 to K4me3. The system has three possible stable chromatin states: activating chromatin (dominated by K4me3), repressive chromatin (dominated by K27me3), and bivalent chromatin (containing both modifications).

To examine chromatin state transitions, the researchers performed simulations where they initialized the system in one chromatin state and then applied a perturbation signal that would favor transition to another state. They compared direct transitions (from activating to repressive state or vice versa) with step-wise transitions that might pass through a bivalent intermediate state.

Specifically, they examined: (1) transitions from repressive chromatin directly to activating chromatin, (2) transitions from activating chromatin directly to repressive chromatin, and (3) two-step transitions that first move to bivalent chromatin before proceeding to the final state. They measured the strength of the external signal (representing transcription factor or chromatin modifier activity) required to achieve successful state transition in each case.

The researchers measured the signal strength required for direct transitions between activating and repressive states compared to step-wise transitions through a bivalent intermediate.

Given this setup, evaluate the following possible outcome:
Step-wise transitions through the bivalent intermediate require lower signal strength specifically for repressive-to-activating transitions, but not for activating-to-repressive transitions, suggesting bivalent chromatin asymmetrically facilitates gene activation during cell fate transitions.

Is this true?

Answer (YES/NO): NO